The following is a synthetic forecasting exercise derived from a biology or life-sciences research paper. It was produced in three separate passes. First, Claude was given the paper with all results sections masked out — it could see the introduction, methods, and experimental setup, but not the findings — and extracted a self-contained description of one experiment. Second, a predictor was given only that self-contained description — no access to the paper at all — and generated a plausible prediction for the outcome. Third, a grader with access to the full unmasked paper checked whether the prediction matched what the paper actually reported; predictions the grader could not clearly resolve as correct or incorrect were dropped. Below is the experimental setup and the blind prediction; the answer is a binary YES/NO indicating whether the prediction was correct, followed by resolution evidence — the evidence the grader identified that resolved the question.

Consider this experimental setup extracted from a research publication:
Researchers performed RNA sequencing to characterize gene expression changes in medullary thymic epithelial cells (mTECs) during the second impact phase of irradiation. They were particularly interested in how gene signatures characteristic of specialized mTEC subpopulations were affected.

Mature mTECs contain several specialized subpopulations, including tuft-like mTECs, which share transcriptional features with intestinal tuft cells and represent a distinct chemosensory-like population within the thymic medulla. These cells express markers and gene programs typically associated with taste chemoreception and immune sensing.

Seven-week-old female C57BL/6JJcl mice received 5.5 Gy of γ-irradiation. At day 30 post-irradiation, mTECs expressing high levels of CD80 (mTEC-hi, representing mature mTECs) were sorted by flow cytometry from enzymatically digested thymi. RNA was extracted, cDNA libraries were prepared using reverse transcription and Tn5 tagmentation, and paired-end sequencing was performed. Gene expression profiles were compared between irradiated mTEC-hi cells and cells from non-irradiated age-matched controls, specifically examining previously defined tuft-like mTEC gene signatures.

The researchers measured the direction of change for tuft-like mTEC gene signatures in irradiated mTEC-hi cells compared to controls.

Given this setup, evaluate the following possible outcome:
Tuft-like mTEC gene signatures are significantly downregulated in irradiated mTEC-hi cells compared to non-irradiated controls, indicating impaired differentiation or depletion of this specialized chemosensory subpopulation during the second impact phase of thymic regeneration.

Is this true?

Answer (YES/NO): NO